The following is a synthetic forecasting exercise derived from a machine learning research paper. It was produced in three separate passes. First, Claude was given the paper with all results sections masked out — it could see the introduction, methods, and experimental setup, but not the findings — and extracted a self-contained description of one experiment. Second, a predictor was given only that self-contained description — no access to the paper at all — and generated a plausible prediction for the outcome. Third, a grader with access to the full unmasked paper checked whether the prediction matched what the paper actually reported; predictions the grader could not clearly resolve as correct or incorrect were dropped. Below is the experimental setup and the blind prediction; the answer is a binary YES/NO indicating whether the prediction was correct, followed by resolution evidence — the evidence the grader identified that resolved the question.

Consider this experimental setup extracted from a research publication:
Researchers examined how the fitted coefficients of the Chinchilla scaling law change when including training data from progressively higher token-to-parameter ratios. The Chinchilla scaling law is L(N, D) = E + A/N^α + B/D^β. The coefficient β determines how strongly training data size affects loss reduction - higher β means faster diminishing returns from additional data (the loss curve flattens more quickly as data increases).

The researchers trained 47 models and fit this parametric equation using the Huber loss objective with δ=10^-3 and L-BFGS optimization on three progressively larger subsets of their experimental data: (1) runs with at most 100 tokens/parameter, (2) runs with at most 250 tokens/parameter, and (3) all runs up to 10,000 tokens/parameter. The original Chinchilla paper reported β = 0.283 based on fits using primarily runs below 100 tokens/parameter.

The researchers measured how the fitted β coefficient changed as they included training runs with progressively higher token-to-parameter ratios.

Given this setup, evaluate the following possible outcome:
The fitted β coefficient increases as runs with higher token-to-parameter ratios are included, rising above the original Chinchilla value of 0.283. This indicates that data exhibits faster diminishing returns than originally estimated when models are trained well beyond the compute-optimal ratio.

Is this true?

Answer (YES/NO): NO